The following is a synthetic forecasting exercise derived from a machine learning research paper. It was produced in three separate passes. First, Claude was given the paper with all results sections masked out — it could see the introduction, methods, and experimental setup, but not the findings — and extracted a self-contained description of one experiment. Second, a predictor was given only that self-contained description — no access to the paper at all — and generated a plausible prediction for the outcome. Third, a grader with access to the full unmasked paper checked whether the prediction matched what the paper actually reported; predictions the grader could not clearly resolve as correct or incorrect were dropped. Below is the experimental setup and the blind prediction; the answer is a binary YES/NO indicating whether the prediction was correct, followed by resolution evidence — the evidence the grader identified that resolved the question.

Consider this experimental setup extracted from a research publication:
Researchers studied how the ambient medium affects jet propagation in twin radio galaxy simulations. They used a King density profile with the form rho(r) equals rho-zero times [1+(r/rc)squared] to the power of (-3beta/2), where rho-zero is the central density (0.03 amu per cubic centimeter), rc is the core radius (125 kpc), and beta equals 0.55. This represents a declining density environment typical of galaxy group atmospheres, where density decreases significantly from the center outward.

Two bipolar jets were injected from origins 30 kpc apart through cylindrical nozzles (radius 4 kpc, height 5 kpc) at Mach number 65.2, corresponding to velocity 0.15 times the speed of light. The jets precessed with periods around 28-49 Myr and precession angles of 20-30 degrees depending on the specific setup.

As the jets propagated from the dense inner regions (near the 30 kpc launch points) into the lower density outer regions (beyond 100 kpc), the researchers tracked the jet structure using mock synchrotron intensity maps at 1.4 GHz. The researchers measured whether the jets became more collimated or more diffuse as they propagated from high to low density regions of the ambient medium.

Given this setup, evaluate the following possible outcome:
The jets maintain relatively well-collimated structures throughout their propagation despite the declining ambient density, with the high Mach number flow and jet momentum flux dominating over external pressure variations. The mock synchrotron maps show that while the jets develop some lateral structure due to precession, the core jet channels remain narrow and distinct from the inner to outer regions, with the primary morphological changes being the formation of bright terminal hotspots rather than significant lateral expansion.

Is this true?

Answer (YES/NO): NO